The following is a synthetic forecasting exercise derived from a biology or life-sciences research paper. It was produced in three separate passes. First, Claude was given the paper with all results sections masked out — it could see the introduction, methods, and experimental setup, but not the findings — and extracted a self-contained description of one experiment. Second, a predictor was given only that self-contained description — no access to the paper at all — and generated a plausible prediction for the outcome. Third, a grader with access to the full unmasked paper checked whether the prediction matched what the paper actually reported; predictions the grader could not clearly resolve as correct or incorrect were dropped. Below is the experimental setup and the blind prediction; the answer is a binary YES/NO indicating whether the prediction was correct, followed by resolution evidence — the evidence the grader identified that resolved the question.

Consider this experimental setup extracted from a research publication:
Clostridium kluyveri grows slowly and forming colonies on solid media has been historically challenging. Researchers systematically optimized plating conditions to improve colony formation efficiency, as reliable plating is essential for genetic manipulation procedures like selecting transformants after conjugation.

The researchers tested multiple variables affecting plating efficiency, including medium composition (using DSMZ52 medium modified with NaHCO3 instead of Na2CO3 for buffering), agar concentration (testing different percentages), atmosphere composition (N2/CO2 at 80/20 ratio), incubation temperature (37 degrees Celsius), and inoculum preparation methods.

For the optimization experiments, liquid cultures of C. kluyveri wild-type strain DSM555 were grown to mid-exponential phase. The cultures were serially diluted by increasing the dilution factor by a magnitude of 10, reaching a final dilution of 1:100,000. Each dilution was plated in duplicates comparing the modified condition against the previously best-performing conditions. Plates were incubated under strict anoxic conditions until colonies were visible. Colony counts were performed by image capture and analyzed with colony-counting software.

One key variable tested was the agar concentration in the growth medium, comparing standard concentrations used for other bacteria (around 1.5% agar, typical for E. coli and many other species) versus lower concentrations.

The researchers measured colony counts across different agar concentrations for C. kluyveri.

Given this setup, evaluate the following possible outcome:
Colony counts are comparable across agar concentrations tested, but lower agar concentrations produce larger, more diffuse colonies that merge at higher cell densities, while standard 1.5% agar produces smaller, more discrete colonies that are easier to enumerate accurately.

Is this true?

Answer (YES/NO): NO